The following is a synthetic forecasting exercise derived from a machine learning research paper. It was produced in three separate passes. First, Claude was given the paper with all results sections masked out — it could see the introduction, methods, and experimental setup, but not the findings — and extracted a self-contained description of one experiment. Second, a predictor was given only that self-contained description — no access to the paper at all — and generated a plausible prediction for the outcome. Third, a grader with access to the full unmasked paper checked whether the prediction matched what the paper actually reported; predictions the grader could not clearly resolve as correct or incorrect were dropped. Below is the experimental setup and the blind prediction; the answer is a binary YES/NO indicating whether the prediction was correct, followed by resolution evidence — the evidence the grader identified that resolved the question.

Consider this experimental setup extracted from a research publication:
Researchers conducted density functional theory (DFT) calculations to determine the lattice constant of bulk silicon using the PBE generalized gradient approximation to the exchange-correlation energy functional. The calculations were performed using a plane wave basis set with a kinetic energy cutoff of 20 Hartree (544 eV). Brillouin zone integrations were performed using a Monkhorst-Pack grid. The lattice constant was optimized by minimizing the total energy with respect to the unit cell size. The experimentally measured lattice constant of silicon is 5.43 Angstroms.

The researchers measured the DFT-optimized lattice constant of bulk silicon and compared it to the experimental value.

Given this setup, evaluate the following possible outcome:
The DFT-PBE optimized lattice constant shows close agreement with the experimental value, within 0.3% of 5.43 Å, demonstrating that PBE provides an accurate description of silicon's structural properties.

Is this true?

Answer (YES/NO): NO